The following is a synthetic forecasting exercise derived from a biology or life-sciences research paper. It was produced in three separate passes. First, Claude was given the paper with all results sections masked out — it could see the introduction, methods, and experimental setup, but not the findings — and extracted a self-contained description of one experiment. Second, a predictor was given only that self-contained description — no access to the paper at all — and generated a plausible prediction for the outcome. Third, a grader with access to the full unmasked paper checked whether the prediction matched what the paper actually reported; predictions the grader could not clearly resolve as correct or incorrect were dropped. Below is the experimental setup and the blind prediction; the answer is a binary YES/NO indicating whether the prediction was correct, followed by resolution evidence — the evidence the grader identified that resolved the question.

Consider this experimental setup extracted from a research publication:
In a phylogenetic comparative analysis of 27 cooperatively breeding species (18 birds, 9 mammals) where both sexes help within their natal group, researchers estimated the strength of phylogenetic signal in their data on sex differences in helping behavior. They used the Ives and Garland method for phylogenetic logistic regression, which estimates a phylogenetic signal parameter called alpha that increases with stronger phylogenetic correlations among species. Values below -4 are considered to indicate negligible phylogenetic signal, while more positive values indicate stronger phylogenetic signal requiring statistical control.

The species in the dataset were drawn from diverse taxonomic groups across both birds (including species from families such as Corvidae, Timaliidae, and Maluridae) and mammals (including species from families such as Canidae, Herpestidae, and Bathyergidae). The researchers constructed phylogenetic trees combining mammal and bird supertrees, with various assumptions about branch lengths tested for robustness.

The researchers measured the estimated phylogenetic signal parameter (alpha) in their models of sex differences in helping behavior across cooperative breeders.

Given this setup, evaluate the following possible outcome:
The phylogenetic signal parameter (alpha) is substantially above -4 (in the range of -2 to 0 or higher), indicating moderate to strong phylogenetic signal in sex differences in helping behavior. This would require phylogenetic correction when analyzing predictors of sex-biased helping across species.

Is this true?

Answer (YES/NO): NO